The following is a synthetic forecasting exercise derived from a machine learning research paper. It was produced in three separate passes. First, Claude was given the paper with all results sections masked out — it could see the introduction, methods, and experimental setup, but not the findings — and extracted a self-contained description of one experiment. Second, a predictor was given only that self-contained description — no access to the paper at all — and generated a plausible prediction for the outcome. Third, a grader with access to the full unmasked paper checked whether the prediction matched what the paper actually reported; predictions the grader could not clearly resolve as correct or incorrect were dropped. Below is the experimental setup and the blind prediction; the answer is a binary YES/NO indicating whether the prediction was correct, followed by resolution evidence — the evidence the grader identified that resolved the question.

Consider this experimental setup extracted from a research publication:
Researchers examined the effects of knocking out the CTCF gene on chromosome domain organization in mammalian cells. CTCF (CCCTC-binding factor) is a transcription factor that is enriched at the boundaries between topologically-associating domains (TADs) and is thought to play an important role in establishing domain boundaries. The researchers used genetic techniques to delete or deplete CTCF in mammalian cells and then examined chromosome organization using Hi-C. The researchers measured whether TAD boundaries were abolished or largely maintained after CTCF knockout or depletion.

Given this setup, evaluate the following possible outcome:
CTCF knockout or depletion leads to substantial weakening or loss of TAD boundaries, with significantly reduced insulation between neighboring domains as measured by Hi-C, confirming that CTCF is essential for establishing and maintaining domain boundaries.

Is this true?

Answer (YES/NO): NO